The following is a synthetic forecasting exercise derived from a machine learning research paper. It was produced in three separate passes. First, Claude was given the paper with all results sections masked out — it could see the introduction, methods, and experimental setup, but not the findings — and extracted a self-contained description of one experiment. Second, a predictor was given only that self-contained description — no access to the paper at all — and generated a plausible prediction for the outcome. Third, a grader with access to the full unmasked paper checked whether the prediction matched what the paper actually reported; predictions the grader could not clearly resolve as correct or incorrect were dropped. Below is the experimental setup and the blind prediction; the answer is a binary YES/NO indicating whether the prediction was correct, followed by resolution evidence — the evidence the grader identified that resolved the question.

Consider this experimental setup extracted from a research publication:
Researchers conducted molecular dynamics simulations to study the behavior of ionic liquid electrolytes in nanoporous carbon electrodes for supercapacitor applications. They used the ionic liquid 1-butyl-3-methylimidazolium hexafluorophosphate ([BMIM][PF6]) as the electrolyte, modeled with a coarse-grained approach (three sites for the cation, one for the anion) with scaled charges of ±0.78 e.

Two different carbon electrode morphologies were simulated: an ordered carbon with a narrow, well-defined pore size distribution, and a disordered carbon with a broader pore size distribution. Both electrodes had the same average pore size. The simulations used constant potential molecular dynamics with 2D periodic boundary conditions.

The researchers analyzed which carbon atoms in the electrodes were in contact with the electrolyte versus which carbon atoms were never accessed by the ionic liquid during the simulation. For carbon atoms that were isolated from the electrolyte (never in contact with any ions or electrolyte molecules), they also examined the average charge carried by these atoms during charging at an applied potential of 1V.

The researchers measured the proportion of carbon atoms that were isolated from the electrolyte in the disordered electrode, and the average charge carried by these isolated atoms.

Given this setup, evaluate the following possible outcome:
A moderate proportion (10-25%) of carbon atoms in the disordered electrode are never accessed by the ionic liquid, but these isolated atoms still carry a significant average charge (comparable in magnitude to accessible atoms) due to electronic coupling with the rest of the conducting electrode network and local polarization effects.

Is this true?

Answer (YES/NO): NO